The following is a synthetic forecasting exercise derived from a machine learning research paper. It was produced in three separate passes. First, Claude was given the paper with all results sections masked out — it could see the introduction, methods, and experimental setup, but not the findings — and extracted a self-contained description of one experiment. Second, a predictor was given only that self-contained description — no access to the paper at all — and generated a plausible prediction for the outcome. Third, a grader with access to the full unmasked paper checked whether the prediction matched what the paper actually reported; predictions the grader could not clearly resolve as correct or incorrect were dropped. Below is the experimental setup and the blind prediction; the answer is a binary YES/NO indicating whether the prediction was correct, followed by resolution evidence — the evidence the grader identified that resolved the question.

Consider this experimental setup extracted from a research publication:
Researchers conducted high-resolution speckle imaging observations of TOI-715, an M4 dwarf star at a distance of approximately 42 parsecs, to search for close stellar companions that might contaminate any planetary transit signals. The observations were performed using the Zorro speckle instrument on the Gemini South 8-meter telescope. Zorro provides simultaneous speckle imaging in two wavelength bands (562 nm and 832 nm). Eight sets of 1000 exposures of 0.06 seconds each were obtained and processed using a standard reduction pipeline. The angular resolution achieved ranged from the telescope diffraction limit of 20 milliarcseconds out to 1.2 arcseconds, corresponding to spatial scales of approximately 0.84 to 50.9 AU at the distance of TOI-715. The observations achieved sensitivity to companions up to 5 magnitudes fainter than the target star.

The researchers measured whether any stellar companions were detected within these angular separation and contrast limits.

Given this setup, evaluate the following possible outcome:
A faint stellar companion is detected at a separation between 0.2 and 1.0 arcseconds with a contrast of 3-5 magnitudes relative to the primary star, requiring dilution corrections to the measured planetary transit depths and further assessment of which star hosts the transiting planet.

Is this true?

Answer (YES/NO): NO